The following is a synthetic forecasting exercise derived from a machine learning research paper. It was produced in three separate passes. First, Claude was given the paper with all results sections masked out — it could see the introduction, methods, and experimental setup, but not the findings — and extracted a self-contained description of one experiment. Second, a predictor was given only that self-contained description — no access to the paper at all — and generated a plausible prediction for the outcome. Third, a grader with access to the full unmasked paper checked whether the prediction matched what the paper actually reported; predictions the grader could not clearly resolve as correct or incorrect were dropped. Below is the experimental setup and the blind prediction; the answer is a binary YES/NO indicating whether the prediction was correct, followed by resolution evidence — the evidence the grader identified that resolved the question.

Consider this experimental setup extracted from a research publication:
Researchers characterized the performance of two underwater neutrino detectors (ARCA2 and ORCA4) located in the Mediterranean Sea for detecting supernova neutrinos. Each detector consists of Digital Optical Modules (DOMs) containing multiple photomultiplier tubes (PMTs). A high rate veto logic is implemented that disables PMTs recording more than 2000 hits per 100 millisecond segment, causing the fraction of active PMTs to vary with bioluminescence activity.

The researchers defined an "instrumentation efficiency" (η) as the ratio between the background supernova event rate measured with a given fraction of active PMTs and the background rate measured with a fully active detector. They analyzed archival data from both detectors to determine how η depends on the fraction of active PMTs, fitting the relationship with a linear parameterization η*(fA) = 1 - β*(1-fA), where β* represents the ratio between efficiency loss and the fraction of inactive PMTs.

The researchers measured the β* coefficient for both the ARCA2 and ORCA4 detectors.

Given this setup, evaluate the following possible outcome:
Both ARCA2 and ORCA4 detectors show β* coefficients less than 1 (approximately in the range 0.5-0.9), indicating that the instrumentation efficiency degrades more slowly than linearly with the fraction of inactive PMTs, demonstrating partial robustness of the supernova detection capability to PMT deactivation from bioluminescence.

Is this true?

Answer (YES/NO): NO